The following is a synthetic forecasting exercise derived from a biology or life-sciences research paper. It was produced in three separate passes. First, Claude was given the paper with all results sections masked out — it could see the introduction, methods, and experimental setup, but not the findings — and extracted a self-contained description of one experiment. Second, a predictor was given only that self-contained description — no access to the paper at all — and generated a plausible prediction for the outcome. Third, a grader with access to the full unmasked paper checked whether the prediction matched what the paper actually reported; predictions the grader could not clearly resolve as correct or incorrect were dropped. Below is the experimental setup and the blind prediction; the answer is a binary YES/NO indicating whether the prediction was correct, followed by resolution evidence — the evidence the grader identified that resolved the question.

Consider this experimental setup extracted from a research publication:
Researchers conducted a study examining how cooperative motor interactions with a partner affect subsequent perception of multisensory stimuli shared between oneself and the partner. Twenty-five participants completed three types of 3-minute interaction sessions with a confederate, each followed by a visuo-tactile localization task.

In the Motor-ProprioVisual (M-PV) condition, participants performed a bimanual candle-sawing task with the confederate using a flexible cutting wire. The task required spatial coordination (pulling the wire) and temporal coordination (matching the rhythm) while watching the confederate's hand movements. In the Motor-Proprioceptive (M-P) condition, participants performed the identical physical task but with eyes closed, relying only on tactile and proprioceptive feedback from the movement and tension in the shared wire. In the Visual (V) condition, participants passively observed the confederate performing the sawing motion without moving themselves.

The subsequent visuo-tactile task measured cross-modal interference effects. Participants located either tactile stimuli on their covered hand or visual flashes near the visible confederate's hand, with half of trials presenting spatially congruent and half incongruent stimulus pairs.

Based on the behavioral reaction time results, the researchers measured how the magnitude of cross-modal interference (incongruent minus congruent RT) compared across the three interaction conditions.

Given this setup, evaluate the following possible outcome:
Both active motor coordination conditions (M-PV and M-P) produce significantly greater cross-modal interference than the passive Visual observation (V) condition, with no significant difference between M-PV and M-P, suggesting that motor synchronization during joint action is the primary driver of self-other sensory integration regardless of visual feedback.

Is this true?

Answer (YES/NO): NO